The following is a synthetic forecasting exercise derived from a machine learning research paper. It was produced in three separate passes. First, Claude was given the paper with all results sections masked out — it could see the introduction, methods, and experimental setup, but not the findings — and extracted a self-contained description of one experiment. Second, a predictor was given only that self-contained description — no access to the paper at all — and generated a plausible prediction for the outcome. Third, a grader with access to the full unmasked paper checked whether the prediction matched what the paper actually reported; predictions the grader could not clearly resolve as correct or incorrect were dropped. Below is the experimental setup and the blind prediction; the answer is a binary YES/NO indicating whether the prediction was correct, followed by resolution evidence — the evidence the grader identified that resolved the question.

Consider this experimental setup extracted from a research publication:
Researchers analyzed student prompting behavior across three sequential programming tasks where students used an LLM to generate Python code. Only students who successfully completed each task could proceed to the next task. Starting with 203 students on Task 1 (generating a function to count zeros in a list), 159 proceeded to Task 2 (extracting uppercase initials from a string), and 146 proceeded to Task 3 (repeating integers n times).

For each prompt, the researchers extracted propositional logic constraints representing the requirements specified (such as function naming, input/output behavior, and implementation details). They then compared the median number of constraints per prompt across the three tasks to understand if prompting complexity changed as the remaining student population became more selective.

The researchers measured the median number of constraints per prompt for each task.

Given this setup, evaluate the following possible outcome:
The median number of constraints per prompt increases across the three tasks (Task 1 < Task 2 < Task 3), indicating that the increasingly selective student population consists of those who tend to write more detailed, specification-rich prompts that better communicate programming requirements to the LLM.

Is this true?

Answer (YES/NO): NO